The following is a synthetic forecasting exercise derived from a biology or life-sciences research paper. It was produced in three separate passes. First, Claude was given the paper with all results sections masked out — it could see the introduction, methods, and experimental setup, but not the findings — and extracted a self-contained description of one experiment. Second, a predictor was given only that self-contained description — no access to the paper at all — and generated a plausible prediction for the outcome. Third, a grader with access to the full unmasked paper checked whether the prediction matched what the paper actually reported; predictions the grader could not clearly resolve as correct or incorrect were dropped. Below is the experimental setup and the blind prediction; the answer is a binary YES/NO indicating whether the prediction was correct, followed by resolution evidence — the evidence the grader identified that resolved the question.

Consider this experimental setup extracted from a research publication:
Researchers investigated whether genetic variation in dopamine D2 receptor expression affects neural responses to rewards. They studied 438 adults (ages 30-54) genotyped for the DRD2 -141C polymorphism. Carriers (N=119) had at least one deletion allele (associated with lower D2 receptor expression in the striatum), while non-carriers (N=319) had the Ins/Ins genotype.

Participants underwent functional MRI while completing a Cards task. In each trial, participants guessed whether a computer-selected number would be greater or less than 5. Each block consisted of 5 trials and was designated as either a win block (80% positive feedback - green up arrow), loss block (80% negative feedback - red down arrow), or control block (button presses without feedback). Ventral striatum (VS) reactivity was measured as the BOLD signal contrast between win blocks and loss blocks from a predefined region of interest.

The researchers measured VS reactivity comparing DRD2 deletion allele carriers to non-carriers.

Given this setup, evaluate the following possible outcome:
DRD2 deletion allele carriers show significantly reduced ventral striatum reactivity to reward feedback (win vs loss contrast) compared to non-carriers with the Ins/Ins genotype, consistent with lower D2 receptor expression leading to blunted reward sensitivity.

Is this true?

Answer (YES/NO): NO